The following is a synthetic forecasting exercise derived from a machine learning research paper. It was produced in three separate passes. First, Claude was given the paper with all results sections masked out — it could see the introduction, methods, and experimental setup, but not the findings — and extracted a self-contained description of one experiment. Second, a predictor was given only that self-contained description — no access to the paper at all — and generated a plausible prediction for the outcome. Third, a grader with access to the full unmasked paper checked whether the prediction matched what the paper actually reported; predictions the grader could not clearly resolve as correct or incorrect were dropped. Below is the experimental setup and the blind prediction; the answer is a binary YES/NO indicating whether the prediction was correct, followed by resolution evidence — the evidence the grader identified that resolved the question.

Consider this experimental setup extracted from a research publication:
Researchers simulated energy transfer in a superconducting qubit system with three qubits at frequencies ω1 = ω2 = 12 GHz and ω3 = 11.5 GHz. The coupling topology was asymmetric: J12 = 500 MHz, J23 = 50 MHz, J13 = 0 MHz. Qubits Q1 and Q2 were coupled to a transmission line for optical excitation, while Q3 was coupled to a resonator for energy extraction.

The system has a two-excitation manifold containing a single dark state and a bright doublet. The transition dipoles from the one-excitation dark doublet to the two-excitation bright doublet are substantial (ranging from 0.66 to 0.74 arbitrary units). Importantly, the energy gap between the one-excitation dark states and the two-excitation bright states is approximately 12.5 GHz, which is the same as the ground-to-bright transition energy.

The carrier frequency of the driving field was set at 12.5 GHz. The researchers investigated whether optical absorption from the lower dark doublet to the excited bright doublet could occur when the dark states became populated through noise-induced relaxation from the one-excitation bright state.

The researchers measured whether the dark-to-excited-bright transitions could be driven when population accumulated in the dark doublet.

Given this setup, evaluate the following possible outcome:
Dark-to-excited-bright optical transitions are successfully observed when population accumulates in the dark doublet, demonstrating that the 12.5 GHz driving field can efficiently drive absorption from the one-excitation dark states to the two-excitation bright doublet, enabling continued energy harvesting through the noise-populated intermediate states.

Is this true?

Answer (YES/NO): YES